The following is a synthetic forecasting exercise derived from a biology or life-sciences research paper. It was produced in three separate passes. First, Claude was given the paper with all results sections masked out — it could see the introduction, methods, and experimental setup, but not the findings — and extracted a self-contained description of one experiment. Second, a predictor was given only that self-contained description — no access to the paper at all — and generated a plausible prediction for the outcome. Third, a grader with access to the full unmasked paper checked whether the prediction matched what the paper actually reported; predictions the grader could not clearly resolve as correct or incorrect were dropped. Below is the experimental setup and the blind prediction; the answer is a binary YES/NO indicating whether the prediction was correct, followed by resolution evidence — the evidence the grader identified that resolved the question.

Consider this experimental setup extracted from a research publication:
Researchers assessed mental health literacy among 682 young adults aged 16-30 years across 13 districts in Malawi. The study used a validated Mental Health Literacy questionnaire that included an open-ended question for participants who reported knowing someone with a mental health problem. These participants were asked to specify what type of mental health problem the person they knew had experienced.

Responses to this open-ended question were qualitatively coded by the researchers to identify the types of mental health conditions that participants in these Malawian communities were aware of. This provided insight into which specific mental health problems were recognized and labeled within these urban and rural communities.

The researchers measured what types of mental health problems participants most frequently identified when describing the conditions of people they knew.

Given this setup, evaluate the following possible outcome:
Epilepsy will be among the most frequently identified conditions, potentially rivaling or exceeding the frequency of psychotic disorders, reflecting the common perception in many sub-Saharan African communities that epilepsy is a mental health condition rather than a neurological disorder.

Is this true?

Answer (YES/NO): NO